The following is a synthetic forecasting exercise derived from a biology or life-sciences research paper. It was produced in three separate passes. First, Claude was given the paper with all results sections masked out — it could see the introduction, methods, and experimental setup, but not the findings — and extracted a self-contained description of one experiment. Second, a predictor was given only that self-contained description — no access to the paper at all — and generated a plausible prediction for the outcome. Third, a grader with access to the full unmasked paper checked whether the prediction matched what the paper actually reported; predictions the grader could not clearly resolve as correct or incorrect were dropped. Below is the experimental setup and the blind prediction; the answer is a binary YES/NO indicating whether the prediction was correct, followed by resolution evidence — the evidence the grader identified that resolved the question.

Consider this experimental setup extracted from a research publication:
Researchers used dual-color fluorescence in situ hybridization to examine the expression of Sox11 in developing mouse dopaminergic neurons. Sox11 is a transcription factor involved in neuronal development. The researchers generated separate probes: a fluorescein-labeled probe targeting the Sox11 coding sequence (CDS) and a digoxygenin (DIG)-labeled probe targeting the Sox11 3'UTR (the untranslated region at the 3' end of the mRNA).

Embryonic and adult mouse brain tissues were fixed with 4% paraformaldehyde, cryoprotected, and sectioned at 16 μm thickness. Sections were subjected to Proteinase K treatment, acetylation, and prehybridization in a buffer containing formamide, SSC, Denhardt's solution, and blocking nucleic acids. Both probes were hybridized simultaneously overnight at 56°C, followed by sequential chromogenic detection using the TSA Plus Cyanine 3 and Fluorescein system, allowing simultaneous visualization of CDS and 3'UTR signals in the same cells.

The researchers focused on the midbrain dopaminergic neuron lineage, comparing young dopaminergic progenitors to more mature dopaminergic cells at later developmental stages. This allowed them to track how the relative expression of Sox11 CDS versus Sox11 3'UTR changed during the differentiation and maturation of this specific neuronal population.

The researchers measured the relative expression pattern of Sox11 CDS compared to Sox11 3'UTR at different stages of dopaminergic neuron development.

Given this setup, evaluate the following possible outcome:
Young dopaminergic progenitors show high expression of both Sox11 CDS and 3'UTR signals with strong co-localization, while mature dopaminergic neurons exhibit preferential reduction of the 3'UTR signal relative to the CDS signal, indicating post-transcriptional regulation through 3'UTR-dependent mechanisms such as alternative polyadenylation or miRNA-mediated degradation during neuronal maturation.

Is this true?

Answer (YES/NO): NO